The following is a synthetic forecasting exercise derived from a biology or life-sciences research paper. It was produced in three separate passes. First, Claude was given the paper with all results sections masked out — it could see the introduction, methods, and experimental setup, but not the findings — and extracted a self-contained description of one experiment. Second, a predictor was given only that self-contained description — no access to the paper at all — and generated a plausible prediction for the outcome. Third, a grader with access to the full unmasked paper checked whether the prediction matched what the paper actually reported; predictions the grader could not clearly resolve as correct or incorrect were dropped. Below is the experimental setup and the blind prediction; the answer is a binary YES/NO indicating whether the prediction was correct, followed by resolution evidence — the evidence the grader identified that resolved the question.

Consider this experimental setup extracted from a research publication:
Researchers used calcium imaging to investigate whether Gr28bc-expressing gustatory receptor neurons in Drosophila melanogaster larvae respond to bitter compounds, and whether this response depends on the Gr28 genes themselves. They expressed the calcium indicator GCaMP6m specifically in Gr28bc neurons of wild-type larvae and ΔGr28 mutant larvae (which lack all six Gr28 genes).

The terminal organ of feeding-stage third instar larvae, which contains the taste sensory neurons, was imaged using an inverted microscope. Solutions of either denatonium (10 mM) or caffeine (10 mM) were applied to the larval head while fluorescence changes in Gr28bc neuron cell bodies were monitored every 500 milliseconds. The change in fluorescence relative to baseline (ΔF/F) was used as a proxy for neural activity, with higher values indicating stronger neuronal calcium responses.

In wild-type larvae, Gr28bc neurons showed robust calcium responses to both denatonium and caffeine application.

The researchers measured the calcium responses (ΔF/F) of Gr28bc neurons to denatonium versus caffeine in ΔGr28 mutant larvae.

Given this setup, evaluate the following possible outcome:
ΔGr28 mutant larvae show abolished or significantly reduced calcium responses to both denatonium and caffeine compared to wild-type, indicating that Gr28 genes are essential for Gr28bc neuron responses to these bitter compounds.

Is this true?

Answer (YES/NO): NO